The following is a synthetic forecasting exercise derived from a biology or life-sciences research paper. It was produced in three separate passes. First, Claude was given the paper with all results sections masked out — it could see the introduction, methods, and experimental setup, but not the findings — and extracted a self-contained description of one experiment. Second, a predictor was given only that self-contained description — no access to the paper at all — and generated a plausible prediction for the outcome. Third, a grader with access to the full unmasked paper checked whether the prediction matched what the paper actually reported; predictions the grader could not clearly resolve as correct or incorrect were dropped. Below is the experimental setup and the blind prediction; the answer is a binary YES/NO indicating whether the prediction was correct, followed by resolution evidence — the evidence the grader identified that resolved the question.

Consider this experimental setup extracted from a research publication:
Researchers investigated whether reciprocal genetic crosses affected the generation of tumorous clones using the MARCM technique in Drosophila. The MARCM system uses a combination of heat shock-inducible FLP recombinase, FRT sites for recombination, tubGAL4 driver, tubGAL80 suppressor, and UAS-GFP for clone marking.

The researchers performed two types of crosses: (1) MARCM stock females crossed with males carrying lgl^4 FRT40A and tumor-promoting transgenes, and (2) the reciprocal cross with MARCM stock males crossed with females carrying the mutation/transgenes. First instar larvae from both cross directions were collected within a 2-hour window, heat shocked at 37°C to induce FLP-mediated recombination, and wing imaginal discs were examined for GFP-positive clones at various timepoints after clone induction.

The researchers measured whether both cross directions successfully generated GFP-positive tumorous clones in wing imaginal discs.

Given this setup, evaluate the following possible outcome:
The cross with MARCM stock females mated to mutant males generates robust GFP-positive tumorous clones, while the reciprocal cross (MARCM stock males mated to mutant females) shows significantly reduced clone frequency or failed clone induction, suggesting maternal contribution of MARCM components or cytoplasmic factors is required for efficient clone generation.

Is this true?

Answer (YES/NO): YES